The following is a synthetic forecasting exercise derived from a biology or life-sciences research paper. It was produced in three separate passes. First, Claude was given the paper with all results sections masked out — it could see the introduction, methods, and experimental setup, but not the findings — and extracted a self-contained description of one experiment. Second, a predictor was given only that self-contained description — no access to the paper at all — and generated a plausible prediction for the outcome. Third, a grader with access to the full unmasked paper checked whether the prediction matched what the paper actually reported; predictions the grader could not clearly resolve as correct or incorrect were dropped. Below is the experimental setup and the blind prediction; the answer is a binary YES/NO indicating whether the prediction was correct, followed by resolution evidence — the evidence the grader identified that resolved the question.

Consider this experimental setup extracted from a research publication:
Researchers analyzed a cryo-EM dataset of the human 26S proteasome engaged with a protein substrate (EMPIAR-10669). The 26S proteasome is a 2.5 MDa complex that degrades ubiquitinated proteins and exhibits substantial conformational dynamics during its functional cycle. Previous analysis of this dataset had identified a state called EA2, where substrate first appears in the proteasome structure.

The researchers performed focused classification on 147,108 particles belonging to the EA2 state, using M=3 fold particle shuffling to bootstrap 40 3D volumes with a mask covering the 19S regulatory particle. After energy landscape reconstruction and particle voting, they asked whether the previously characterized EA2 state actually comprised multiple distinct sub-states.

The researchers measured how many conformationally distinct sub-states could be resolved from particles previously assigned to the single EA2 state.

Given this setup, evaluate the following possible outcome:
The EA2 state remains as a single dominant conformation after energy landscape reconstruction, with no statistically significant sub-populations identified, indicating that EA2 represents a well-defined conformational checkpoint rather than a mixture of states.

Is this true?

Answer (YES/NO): NO